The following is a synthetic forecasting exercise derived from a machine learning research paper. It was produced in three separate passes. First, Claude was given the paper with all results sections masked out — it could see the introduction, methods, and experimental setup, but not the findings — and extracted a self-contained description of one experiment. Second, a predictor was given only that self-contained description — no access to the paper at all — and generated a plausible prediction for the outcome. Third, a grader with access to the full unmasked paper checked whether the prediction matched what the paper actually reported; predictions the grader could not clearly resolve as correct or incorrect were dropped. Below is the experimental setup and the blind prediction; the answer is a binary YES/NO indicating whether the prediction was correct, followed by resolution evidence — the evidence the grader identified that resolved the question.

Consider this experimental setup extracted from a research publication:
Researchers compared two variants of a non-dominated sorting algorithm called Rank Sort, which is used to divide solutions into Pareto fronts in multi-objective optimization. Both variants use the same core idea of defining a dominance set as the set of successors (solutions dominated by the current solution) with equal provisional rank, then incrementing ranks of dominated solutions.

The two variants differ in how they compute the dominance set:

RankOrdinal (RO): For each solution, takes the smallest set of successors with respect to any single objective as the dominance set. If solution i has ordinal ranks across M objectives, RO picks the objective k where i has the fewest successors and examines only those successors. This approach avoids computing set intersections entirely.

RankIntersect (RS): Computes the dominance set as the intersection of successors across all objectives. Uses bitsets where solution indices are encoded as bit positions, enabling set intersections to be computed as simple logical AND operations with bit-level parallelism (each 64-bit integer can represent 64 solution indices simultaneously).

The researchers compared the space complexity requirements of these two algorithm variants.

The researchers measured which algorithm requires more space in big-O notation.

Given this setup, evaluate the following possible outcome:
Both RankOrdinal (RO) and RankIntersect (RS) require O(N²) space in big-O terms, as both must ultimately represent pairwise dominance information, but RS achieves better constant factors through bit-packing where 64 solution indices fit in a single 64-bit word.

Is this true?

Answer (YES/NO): NO